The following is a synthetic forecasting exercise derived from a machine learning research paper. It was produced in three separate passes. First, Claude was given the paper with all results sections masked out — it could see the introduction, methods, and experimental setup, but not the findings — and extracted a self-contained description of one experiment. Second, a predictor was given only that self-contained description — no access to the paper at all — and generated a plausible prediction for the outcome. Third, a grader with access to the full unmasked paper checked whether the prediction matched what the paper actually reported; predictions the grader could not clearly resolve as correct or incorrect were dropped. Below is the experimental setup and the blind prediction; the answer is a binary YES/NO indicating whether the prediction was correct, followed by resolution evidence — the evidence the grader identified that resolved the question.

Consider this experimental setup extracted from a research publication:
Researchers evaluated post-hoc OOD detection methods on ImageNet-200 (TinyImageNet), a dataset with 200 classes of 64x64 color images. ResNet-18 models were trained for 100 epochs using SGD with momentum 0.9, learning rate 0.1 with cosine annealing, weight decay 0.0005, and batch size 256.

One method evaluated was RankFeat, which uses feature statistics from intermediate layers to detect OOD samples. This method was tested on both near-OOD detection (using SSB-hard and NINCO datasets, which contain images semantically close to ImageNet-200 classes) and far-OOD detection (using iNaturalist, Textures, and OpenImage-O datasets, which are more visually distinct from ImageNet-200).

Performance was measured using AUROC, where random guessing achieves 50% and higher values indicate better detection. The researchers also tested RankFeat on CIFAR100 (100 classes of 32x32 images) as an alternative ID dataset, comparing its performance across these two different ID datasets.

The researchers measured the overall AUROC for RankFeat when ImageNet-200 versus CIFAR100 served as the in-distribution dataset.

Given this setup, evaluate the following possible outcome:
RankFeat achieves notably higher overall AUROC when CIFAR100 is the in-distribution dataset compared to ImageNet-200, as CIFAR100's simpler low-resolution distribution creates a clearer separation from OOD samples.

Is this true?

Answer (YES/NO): YES